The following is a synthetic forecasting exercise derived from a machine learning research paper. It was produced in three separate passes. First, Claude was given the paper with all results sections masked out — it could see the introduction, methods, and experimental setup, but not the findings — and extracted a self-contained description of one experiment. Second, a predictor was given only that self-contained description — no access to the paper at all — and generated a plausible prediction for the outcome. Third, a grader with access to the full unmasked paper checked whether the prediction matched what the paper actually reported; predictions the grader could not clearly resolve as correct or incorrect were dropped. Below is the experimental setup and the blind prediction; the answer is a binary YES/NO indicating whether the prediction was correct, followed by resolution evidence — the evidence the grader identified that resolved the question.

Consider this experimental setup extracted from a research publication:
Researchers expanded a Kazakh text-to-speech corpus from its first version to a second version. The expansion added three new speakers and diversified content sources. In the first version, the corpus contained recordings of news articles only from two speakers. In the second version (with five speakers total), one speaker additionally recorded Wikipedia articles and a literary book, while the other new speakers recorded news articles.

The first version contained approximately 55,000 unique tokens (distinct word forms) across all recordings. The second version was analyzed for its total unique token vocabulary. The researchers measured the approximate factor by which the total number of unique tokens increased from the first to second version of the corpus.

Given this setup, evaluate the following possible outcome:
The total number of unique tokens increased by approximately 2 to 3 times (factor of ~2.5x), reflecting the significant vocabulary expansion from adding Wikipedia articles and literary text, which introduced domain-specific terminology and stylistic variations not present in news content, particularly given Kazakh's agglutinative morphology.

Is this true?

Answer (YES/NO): NO